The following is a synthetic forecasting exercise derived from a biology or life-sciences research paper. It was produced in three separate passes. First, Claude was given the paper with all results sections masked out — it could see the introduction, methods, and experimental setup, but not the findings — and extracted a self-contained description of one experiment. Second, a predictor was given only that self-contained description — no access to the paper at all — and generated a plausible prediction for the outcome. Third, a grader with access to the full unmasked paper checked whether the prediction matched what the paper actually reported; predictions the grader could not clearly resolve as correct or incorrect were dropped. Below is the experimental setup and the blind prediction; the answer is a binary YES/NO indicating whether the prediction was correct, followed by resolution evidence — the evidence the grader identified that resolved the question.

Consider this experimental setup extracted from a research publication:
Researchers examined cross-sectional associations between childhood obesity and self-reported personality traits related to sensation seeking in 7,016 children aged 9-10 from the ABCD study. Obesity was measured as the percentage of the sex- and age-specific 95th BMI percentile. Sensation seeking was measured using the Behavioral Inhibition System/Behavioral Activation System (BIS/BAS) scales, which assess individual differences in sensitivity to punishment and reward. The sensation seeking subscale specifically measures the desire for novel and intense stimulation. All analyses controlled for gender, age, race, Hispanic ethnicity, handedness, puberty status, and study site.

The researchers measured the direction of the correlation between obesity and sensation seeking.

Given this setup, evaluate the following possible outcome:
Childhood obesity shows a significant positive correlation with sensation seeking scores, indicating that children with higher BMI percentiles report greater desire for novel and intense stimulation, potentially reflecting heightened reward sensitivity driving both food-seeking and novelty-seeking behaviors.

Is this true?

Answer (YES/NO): NO